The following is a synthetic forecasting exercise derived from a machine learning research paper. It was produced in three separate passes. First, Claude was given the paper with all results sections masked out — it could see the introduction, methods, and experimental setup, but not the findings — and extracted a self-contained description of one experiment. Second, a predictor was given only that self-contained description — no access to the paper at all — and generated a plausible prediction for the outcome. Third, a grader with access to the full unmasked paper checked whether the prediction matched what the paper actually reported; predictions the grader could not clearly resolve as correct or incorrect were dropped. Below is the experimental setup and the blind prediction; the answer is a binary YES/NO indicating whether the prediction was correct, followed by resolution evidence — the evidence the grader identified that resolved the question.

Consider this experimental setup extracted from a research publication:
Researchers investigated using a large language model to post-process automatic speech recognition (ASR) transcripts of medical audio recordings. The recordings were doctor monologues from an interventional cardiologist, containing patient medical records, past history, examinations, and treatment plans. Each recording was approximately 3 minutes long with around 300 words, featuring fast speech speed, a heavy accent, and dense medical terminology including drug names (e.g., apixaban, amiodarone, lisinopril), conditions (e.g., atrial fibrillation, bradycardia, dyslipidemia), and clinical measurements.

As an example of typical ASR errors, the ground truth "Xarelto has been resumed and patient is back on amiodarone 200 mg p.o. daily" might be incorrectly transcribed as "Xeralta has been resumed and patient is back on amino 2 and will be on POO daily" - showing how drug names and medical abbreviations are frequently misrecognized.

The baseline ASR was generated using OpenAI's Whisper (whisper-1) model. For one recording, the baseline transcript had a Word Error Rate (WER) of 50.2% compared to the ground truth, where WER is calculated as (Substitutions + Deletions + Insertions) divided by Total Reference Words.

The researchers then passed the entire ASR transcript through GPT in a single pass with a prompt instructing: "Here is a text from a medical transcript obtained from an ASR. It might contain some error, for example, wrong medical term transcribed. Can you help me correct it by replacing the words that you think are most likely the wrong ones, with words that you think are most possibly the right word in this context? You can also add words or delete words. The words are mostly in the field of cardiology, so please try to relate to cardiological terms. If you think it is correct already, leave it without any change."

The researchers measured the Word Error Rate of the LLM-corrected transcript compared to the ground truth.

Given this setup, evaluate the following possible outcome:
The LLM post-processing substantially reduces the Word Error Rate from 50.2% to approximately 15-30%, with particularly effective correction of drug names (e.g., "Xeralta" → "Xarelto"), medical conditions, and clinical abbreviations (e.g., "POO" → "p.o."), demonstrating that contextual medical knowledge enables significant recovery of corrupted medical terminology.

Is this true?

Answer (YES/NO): NO